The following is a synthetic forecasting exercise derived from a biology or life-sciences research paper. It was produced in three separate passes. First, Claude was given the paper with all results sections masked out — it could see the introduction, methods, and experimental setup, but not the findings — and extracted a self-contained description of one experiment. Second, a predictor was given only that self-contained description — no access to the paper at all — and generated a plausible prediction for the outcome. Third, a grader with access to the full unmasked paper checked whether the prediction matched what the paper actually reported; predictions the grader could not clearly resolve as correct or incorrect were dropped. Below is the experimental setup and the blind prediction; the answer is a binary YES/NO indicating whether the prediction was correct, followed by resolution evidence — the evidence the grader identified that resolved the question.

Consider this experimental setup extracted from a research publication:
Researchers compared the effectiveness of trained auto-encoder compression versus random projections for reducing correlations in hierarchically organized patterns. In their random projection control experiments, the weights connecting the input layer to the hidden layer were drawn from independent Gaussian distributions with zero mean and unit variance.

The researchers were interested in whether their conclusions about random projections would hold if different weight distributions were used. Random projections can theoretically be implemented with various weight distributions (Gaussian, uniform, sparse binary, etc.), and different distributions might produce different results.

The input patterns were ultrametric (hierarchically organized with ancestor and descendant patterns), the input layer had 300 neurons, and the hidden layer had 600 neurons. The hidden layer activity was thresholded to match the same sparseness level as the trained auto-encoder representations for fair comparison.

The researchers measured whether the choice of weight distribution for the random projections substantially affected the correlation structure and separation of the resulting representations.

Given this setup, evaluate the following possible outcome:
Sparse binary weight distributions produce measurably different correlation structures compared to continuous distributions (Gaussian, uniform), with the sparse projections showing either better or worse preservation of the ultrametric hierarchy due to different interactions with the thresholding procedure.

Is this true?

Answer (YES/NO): NO